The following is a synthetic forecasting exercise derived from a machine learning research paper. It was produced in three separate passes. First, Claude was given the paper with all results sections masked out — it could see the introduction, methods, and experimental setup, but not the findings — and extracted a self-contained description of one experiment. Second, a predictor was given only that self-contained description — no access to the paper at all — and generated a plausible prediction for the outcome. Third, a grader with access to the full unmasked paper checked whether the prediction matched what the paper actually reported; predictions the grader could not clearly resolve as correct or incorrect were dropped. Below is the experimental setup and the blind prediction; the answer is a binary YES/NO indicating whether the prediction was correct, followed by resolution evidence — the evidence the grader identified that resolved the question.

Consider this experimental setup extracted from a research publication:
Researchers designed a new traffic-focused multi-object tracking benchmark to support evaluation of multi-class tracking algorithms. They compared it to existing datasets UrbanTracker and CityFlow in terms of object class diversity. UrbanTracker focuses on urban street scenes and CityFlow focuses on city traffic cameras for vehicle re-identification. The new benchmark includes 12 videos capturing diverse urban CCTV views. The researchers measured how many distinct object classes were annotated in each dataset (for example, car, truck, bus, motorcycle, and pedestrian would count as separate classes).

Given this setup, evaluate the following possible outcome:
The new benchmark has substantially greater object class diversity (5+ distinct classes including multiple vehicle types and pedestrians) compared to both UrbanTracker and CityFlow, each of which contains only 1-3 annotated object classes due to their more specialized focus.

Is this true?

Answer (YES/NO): YES